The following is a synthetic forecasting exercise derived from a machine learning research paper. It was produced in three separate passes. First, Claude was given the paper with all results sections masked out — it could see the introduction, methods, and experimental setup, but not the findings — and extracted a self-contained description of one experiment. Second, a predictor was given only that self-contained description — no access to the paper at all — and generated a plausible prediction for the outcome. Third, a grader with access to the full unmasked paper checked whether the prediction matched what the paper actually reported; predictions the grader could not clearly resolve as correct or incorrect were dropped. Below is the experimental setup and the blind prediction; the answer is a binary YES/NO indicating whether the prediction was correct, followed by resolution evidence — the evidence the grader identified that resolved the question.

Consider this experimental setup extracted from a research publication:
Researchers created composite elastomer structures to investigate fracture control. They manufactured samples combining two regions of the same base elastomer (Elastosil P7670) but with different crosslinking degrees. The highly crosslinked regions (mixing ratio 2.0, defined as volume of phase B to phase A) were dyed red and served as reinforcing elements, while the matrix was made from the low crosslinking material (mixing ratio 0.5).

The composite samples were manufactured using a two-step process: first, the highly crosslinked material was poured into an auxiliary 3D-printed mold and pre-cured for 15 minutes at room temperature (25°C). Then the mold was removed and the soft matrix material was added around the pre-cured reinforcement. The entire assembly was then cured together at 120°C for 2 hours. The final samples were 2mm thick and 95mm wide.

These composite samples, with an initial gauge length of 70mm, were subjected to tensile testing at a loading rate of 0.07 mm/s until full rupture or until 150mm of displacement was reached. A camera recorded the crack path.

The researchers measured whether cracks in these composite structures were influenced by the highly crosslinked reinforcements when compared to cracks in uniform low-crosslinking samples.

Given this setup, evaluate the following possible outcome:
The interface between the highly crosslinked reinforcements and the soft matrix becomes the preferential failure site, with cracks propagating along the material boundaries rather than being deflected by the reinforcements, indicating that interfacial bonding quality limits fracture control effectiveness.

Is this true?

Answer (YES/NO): NO